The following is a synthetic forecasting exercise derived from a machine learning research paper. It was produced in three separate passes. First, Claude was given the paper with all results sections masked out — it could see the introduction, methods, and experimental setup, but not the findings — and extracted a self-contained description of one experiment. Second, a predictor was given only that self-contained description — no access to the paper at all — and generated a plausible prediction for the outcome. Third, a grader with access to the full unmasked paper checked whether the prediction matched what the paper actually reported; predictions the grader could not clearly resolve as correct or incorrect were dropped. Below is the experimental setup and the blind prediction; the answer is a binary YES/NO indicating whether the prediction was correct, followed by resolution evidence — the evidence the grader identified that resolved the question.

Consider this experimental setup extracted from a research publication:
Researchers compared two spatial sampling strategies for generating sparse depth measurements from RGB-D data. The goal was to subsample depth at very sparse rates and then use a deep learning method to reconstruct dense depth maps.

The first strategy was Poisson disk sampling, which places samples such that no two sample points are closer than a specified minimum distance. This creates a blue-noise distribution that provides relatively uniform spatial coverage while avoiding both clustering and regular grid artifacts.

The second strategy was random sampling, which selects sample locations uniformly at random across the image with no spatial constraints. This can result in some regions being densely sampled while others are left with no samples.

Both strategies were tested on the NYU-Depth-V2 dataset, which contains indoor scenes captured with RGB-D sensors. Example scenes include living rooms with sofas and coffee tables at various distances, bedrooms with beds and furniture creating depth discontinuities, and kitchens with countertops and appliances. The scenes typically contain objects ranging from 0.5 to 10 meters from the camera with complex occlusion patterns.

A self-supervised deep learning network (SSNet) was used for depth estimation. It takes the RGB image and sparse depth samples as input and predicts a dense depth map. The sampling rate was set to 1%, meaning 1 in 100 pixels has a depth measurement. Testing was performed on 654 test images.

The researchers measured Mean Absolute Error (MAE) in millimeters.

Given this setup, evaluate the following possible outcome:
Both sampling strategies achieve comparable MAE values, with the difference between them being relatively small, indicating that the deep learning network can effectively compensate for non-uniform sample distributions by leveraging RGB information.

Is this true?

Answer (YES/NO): NO